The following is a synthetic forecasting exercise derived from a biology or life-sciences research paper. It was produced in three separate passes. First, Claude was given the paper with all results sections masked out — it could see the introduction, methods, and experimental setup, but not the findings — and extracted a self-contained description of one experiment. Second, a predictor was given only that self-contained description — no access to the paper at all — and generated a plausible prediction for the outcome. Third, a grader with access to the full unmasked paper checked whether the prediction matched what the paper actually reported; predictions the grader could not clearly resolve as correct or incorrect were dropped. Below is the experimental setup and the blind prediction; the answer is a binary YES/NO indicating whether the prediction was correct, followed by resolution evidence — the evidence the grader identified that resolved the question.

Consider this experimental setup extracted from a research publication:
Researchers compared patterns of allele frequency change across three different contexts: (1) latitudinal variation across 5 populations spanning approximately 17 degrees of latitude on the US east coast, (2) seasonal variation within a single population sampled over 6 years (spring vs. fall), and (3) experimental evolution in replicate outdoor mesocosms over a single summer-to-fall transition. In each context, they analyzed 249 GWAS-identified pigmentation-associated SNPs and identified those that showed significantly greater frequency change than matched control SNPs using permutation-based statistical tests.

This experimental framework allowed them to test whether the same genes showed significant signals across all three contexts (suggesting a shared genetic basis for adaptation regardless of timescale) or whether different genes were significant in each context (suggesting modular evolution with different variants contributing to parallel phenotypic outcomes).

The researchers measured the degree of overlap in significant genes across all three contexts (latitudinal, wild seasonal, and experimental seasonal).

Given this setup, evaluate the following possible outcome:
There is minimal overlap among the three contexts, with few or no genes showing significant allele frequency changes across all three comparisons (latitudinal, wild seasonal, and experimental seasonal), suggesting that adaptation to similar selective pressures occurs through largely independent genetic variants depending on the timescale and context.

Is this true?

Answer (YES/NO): YES